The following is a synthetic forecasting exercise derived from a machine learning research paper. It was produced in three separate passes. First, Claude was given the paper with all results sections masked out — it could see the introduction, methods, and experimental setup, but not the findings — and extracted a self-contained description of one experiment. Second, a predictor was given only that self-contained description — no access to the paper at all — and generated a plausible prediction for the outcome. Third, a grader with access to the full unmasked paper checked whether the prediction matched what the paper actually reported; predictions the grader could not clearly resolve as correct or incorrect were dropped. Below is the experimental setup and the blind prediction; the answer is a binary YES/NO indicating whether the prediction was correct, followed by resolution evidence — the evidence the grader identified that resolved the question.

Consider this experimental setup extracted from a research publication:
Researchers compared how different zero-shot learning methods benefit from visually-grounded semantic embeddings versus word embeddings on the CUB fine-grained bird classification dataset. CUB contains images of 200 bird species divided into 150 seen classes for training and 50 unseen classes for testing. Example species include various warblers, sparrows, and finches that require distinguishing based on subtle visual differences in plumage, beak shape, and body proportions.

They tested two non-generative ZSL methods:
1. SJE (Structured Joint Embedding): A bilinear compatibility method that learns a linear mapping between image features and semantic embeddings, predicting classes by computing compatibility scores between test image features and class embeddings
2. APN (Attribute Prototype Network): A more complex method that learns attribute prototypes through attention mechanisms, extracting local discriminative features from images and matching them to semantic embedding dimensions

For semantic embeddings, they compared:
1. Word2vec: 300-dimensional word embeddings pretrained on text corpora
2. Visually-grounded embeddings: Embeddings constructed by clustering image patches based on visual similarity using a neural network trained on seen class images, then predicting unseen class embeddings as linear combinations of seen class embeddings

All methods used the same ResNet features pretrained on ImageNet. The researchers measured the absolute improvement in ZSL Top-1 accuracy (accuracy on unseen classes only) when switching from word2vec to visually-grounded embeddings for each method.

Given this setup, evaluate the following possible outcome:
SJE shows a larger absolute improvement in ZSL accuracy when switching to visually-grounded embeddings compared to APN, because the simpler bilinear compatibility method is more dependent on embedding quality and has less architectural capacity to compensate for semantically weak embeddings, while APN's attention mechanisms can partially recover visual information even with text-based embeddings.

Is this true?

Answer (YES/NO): YES